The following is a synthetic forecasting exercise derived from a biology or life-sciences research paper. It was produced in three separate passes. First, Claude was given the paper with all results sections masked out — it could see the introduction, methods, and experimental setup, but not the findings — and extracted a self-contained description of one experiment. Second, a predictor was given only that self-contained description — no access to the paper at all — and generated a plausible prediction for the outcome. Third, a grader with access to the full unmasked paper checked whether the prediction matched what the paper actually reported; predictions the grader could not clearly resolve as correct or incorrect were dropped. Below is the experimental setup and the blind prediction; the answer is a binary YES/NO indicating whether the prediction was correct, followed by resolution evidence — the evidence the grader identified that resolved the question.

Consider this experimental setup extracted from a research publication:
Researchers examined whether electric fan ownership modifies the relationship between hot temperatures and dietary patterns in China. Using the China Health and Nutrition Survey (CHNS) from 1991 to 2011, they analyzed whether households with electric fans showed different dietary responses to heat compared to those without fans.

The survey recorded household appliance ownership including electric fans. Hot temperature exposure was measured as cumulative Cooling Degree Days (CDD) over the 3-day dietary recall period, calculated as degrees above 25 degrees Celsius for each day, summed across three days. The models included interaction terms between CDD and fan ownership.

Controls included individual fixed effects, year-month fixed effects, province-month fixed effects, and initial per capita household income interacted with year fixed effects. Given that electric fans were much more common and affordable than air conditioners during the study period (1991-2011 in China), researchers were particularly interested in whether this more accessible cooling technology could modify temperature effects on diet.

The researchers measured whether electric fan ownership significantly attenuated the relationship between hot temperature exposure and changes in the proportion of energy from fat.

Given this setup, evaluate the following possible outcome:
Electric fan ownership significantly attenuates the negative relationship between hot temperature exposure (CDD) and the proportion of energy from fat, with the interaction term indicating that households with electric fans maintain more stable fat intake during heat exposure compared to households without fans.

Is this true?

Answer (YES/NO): NO